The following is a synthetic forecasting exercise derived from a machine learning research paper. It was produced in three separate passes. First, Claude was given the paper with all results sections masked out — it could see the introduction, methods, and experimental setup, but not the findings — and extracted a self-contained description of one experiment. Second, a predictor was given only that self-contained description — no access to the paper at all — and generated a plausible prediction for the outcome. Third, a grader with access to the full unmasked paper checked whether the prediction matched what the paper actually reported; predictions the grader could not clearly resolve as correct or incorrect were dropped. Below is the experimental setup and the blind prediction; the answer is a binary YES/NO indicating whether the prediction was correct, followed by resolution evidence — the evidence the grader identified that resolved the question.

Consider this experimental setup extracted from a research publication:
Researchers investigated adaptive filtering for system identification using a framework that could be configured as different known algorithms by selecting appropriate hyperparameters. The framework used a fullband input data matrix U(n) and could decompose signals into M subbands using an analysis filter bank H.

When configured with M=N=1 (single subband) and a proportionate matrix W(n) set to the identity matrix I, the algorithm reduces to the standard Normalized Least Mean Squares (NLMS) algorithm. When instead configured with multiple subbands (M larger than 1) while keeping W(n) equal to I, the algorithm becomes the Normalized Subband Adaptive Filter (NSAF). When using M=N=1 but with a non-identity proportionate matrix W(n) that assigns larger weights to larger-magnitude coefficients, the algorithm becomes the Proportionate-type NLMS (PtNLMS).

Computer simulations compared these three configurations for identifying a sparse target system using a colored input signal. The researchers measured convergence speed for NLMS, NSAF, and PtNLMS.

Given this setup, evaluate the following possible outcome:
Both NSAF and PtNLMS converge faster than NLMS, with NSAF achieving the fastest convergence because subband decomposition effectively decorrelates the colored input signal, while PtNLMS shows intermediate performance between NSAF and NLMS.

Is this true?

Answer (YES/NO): NO